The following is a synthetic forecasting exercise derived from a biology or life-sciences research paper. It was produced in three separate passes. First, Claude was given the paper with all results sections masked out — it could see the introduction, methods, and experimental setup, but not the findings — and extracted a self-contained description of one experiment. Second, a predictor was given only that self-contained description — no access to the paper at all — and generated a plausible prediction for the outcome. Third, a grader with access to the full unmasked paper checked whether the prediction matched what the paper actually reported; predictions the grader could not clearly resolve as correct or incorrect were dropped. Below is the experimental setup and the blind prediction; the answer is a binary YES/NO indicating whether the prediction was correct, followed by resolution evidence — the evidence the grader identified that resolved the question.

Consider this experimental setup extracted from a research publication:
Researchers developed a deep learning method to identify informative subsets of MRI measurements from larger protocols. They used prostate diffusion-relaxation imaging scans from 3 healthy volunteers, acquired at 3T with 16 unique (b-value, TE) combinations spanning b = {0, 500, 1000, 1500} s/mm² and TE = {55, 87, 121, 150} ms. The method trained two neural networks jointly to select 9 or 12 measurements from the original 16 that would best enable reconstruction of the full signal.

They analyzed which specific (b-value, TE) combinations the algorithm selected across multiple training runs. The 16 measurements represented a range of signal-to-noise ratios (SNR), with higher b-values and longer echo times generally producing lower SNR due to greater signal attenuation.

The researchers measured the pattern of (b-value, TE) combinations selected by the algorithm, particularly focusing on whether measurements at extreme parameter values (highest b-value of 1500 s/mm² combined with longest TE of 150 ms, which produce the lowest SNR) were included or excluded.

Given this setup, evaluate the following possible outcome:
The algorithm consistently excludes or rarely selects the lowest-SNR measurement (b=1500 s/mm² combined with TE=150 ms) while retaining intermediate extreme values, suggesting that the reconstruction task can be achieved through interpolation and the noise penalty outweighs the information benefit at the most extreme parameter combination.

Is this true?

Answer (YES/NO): YES